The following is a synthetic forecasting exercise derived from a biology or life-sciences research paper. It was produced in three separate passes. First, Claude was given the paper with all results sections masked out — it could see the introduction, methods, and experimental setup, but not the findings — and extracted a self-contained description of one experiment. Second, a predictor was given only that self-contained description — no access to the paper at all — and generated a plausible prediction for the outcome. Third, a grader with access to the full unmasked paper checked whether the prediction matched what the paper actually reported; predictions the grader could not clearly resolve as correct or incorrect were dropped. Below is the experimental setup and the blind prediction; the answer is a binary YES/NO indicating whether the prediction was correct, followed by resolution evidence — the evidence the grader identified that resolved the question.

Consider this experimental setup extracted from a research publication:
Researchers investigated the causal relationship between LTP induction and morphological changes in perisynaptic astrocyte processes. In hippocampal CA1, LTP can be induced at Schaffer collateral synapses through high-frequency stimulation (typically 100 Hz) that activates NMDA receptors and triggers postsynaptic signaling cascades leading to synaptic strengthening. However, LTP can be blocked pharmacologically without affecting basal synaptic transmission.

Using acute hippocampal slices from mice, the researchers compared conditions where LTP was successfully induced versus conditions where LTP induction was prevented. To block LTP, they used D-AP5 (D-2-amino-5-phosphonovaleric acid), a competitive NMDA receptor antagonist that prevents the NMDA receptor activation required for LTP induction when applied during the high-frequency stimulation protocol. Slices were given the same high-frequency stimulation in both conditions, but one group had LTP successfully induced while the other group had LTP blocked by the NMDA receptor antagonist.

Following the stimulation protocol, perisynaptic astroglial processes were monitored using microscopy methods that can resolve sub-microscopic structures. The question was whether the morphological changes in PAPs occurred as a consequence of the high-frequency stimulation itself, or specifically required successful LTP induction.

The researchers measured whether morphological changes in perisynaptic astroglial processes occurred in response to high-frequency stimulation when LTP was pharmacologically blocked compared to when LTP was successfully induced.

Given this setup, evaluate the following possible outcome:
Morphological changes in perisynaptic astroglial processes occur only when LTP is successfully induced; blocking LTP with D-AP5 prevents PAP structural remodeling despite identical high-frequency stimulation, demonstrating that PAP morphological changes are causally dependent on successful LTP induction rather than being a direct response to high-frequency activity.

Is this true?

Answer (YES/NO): YES